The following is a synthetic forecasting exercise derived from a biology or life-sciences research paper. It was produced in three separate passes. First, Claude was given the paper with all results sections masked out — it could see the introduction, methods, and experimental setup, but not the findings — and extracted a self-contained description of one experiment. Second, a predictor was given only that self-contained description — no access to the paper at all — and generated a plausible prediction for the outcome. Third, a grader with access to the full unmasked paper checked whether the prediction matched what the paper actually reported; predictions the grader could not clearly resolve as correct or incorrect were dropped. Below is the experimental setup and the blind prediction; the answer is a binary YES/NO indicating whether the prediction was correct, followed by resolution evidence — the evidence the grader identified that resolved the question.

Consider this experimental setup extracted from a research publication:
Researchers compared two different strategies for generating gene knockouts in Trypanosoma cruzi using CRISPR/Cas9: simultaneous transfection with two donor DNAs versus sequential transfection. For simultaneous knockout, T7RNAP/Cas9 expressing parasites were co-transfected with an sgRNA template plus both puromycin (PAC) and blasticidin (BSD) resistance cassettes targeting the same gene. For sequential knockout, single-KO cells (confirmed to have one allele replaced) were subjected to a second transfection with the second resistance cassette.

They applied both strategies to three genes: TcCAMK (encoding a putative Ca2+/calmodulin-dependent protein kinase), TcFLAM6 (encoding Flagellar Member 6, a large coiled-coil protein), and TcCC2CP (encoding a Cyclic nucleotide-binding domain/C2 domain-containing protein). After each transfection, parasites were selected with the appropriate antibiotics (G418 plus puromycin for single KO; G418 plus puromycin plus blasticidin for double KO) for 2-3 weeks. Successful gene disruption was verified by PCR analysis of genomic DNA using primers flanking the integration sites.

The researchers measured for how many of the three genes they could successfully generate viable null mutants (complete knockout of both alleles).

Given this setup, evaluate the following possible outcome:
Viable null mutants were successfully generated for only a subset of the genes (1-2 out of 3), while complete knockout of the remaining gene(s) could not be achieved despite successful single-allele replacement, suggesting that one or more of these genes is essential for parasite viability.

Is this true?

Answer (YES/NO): YES